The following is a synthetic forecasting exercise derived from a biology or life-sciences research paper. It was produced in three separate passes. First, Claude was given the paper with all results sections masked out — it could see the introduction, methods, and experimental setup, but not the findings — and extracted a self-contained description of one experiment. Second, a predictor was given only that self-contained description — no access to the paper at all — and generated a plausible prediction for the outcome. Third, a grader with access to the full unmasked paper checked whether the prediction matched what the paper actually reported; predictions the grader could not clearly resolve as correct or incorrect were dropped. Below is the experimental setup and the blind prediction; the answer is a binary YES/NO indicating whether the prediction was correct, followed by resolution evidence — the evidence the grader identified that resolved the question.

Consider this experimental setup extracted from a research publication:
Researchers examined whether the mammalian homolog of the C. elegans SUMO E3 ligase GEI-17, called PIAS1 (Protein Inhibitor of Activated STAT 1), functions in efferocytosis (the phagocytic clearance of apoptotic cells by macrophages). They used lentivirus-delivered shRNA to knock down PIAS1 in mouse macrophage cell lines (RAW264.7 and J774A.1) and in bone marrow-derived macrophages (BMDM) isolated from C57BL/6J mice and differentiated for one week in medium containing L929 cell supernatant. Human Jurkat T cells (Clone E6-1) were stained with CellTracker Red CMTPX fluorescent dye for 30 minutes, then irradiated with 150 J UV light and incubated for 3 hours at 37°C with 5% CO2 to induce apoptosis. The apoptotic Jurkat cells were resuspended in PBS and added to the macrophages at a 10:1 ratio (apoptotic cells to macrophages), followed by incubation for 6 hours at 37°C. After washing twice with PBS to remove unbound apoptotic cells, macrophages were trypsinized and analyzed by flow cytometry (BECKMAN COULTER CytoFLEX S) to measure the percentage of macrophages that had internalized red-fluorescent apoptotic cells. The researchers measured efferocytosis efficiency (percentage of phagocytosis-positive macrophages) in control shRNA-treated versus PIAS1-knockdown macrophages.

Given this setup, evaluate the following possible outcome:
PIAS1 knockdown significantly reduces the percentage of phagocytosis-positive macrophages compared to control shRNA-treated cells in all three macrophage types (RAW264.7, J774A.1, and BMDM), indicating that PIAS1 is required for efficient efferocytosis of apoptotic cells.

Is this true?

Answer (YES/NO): YES